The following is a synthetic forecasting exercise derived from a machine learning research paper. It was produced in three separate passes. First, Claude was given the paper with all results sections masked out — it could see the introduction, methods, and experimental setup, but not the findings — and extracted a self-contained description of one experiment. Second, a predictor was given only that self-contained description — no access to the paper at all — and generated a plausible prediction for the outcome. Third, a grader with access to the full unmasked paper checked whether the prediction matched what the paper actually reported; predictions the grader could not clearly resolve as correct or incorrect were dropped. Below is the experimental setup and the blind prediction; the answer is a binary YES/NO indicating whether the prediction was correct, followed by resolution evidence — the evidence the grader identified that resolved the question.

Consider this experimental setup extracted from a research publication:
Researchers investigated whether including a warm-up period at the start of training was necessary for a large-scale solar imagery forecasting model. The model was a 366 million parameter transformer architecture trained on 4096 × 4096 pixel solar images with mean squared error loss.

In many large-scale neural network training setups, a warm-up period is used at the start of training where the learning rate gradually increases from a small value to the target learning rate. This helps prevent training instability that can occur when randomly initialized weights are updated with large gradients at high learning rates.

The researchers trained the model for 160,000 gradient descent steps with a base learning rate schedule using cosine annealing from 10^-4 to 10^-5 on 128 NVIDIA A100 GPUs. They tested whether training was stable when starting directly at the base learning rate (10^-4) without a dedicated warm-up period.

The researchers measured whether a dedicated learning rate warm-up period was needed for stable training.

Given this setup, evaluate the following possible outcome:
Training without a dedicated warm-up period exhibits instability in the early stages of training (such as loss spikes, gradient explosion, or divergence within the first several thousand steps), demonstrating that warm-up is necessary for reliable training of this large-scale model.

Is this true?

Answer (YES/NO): NO